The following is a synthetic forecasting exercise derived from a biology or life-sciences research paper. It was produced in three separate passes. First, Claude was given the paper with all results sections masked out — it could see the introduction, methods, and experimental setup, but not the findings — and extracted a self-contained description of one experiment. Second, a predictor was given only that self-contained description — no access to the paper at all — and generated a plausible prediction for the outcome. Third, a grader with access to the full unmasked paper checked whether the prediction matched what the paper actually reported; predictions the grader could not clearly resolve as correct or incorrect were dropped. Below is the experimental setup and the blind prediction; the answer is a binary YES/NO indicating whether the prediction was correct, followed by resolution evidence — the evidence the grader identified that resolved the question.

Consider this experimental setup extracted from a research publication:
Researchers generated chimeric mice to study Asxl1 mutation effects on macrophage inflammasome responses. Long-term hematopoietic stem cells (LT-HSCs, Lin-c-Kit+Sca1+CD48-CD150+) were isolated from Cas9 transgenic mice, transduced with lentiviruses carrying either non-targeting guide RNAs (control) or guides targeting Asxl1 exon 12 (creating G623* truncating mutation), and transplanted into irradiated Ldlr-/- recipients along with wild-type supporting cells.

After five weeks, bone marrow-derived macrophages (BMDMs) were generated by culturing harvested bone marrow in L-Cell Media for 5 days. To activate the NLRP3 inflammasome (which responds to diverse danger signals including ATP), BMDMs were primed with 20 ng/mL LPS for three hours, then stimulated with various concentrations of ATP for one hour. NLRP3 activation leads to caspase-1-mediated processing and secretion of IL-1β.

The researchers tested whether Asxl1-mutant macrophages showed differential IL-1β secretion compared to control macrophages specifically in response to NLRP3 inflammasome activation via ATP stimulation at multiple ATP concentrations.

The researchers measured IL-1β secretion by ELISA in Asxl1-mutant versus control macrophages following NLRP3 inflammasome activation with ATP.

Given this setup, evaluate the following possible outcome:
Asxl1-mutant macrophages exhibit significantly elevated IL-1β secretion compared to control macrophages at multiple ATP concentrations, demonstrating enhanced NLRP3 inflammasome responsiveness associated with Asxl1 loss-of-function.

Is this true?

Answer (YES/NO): NO